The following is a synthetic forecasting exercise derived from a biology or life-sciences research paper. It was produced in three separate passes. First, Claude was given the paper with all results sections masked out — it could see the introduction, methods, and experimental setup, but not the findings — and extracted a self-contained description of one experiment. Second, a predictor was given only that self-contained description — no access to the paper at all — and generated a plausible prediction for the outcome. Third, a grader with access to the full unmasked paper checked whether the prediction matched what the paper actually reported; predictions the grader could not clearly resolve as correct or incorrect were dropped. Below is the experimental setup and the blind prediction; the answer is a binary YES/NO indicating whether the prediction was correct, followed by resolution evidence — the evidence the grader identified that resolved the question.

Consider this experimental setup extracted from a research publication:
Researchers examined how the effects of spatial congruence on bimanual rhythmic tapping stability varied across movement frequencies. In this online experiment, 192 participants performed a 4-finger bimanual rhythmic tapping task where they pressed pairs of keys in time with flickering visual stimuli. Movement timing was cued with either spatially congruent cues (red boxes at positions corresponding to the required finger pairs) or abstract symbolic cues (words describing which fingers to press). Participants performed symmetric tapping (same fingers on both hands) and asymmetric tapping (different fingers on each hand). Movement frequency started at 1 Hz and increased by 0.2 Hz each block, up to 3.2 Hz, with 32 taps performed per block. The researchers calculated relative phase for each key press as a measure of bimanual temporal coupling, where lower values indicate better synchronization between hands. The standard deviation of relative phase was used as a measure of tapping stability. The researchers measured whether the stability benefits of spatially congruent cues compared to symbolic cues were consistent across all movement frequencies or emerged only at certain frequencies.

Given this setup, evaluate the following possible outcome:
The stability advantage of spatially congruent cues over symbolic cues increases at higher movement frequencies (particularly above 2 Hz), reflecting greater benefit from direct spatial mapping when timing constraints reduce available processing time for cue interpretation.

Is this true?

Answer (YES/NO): YES